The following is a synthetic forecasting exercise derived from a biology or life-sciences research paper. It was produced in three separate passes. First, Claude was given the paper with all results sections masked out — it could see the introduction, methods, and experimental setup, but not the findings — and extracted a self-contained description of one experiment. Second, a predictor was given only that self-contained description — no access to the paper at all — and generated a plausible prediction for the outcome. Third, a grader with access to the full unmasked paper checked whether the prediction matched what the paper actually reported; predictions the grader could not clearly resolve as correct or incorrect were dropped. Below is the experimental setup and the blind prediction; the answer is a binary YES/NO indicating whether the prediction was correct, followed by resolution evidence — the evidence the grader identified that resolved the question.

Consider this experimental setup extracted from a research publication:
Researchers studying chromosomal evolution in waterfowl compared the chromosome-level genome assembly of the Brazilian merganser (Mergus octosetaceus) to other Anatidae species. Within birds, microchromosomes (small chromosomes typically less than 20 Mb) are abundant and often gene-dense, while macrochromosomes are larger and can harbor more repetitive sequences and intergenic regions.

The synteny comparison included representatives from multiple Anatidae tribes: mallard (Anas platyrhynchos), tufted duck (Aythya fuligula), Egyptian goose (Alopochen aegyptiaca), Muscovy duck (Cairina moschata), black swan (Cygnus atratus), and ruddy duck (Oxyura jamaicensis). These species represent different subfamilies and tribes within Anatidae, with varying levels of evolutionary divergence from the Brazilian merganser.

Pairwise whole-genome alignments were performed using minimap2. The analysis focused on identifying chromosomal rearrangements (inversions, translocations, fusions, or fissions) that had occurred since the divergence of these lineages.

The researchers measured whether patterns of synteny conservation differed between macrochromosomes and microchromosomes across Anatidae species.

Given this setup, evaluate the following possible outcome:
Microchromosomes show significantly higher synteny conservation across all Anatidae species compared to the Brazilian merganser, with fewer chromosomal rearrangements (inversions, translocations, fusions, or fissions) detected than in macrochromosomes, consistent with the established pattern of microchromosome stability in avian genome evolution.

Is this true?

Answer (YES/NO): YES